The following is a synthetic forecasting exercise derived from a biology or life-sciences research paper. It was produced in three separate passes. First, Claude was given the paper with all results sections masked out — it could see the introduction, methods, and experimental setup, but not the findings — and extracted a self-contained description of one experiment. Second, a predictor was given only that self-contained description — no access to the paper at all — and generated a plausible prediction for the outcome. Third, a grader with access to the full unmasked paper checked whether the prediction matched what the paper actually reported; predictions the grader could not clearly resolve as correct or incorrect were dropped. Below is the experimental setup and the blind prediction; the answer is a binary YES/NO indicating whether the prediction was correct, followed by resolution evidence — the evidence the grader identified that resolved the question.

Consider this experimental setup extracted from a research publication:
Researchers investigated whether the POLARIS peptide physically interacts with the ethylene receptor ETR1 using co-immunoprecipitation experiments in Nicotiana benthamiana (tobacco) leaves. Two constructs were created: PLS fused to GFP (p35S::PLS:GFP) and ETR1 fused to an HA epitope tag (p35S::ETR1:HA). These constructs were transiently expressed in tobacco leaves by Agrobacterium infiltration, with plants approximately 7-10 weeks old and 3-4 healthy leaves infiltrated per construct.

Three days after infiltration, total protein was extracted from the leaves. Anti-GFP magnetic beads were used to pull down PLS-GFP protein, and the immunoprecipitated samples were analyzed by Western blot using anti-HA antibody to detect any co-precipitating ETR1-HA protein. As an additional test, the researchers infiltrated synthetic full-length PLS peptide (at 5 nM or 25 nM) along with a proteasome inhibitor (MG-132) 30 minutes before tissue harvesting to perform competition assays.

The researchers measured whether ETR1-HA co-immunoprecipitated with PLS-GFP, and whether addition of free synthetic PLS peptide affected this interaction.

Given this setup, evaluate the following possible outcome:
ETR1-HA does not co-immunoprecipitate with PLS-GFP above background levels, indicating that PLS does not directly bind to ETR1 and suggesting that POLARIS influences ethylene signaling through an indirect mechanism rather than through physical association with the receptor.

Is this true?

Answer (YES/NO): NO